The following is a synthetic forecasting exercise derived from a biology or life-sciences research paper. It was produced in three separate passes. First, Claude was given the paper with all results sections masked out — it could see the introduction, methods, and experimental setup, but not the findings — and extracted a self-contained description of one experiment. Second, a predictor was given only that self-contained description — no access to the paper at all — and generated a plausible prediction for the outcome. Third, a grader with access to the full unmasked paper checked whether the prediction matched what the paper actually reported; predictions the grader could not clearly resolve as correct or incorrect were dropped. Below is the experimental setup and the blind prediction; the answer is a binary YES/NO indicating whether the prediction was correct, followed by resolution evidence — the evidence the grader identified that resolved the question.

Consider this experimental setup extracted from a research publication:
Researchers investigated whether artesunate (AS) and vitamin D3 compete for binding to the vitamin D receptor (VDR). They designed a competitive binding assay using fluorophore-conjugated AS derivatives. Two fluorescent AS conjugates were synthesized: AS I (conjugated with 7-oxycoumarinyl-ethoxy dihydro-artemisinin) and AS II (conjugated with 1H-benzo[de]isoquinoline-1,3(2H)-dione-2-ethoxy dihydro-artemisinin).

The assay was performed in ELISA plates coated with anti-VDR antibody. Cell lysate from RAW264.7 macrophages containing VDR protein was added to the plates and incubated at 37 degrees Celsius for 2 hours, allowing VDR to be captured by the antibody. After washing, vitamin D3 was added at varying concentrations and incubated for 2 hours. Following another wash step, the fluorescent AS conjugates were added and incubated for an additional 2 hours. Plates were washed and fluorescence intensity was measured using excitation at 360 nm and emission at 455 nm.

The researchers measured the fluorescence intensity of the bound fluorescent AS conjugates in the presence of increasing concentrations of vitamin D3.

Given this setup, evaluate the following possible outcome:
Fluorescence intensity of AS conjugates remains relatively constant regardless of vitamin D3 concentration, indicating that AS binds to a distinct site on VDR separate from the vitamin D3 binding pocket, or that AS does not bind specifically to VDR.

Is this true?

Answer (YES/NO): NO